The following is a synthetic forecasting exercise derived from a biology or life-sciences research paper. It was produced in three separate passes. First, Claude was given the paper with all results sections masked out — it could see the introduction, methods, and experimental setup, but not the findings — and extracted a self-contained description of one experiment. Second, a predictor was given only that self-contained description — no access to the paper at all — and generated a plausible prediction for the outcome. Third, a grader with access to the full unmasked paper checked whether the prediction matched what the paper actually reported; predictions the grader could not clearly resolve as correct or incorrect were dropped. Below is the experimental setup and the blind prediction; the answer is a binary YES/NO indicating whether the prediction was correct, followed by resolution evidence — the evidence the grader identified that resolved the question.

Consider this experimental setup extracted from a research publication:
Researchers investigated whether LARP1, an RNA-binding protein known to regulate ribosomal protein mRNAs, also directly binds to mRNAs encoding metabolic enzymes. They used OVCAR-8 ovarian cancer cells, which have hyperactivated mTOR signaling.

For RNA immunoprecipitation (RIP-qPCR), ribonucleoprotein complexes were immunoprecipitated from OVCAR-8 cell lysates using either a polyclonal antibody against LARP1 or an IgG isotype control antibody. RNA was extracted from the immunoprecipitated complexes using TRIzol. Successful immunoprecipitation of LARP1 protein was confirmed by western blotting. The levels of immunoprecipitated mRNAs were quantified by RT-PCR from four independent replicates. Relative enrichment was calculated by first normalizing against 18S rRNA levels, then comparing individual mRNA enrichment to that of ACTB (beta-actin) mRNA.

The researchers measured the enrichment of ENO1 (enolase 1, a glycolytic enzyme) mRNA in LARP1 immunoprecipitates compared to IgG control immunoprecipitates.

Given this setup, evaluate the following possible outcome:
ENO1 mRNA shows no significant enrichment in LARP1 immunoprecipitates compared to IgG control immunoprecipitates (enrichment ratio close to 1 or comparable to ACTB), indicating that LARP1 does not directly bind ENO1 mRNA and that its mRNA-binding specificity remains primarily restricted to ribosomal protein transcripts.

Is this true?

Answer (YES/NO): NO